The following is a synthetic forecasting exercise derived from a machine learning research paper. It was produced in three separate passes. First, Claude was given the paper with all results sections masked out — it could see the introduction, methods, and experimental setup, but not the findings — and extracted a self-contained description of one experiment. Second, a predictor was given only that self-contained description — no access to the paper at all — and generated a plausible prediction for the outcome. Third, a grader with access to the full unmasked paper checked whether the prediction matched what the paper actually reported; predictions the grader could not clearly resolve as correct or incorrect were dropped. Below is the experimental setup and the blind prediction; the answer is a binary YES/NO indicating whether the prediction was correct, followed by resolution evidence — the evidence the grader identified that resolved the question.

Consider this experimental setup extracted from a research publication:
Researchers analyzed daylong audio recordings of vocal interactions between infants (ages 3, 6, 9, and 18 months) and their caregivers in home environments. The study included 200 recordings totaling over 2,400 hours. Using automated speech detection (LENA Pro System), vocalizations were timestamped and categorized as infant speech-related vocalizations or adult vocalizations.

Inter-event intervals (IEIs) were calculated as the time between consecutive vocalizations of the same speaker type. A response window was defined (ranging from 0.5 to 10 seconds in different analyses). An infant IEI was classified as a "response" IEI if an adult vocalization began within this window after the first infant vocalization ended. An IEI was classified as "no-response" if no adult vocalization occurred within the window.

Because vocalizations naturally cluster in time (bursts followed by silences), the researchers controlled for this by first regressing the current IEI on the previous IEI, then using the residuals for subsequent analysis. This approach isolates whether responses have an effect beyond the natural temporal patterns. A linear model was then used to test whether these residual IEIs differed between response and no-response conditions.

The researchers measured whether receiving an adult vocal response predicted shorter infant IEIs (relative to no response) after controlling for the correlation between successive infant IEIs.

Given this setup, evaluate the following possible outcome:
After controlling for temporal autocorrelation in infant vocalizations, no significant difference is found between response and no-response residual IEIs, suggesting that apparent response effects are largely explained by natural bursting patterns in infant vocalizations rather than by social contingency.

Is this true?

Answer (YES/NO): NO